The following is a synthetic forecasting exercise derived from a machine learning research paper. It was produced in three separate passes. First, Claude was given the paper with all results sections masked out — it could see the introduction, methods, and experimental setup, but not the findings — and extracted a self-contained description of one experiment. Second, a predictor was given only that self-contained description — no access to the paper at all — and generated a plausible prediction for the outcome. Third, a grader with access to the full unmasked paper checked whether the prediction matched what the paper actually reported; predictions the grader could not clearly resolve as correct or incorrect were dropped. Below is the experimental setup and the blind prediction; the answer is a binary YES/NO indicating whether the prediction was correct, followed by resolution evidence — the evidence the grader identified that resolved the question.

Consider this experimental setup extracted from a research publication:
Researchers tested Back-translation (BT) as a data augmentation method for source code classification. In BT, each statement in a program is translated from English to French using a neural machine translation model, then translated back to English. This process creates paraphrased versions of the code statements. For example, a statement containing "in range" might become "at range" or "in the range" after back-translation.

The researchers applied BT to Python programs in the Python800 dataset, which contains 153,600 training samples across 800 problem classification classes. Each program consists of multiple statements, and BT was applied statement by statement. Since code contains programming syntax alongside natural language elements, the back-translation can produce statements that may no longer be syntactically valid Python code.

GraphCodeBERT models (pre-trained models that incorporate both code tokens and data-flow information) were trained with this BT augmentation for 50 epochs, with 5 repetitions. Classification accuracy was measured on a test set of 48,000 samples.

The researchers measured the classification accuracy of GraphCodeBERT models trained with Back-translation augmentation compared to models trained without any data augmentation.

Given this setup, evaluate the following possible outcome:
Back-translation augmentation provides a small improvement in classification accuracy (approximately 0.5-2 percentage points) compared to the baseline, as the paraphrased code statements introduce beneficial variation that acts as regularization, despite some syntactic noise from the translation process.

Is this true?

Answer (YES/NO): NO